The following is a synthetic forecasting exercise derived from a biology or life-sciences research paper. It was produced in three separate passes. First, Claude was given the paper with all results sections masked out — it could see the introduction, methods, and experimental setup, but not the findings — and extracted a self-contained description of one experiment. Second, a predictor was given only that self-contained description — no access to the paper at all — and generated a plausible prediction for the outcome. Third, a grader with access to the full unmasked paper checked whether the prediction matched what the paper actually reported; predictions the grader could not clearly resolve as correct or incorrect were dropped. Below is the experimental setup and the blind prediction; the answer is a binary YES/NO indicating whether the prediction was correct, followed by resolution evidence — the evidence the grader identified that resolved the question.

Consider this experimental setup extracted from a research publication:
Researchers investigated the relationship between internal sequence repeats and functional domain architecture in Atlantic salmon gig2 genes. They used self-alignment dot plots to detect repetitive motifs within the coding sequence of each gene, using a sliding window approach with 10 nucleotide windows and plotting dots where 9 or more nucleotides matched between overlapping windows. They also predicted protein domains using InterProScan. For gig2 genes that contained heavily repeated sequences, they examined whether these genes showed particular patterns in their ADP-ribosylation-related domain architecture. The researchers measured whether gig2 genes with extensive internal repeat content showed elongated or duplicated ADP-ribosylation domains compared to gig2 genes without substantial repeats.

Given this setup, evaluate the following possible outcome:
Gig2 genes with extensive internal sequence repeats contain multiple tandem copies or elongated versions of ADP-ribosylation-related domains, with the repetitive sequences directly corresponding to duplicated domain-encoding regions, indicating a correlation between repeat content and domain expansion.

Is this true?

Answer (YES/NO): YES